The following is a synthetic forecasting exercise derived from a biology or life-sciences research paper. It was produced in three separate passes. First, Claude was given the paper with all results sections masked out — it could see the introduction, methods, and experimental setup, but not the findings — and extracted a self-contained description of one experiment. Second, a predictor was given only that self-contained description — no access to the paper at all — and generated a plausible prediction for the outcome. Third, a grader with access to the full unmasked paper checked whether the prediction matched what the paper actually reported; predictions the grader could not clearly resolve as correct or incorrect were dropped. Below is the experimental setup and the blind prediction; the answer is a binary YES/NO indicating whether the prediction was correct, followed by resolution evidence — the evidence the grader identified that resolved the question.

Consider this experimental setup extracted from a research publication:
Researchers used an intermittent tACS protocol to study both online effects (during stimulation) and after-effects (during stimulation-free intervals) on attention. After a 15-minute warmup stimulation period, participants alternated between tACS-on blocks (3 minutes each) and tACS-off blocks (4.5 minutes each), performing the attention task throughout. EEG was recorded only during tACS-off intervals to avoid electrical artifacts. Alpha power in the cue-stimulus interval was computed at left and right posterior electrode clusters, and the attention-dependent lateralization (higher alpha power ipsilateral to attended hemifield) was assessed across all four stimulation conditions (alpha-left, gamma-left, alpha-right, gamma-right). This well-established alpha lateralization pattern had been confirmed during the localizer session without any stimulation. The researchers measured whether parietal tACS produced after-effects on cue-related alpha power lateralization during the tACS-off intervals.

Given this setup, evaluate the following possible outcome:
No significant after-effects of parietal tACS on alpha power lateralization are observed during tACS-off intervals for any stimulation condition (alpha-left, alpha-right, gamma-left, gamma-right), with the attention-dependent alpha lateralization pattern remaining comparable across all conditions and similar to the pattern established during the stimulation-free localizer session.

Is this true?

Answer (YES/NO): YES